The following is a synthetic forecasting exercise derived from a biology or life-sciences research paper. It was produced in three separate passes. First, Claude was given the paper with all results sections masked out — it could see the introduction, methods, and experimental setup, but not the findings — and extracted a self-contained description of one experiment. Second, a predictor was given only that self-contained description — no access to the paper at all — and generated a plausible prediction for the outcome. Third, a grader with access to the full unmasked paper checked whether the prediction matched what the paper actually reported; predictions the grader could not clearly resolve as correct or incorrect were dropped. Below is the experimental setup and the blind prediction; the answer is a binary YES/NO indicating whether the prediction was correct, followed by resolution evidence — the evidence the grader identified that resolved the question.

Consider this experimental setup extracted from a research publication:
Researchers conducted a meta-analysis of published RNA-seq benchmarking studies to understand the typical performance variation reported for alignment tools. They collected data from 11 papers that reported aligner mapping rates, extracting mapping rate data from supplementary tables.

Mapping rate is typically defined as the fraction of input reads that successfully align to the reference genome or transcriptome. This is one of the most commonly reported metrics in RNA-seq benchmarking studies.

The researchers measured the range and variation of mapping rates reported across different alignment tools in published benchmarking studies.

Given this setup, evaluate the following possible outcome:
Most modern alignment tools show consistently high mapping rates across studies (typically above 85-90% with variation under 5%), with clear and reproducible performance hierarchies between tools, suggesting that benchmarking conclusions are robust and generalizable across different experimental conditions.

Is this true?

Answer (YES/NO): NO